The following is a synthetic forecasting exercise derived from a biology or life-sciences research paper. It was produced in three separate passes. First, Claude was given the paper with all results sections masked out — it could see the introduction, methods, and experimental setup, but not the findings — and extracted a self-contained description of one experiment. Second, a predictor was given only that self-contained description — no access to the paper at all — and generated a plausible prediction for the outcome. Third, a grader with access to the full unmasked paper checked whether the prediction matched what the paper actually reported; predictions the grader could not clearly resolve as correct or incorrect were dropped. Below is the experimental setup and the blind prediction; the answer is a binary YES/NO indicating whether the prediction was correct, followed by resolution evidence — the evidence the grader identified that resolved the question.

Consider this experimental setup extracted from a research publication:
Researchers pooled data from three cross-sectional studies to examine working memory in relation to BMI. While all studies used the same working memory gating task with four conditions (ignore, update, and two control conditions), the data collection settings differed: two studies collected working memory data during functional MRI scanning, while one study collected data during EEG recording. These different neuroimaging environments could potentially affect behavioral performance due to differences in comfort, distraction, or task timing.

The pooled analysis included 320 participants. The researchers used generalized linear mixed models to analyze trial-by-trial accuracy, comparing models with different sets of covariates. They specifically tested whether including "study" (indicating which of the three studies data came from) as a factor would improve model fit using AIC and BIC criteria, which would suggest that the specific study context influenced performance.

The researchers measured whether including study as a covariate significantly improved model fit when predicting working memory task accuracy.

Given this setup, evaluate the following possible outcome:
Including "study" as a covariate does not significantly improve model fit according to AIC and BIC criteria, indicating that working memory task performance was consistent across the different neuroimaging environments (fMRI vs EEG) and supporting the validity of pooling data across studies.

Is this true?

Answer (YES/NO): YES